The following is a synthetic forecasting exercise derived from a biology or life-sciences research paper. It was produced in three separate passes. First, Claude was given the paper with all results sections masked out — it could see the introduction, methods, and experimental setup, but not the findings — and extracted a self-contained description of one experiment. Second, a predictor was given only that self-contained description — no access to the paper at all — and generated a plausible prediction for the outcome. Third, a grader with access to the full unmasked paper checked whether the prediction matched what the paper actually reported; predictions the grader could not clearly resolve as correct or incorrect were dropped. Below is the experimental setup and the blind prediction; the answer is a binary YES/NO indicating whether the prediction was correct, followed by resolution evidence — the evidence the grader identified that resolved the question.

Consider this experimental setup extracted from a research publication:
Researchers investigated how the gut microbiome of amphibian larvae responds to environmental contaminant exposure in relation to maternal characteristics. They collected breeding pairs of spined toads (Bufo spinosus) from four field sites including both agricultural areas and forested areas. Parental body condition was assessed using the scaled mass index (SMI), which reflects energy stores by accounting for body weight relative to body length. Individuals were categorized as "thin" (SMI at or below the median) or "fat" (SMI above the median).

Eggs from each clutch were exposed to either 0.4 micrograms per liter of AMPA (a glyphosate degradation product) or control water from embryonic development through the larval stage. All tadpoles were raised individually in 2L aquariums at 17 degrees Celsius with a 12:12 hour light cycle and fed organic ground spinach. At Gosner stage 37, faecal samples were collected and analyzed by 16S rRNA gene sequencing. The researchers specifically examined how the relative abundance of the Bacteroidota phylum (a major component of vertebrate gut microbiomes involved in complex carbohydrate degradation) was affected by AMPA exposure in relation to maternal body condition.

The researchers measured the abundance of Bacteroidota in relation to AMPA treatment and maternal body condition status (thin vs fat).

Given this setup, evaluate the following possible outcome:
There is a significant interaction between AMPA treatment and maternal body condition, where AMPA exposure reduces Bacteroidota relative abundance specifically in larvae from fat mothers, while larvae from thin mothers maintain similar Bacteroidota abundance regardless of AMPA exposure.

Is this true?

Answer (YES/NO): YES